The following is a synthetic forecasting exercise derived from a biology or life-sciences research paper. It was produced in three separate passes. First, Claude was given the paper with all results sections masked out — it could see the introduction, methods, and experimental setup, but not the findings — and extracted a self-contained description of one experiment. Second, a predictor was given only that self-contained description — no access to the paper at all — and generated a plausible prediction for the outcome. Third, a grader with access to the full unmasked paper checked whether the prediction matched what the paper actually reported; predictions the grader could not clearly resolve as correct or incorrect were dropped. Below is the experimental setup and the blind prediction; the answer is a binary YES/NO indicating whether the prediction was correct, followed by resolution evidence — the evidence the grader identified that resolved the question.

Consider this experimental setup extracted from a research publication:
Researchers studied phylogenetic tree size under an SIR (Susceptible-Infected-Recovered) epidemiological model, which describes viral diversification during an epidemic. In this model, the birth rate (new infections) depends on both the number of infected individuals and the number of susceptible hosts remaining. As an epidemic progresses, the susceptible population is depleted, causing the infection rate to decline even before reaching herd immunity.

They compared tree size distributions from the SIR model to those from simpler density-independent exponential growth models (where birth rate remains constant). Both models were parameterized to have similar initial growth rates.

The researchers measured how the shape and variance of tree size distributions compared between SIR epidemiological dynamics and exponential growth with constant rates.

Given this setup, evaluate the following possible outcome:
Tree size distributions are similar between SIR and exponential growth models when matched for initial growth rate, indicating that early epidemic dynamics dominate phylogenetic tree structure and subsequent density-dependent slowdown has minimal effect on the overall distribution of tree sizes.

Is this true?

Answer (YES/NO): NO